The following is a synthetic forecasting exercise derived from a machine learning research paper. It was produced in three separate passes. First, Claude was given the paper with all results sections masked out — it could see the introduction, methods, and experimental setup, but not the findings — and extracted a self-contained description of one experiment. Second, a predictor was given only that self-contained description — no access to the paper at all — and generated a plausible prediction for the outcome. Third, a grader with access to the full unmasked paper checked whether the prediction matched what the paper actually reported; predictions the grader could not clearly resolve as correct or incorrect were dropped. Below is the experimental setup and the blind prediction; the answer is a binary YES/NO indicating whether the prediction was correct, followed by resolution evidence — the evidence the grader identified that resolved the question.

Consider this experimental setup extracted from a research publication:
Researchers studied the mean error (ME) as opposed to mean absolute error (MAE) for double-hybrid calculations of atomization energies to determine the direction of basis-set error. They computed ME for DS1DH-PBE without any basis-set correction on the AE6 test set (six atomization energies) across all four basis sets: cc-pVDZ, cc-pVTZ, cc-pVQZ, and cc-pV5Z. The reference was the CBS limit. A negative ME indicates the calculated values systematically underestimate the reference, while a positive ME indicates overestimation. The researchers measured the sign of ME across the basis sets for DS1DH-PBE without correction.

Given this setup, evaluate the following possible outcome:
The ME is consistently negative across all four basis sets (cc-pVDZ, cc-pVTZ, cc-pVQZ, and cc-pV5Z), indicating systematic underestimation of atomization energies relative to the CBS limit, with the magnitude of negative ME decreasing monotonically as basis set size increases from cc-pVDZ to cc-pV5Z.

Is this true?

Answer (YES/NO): YES